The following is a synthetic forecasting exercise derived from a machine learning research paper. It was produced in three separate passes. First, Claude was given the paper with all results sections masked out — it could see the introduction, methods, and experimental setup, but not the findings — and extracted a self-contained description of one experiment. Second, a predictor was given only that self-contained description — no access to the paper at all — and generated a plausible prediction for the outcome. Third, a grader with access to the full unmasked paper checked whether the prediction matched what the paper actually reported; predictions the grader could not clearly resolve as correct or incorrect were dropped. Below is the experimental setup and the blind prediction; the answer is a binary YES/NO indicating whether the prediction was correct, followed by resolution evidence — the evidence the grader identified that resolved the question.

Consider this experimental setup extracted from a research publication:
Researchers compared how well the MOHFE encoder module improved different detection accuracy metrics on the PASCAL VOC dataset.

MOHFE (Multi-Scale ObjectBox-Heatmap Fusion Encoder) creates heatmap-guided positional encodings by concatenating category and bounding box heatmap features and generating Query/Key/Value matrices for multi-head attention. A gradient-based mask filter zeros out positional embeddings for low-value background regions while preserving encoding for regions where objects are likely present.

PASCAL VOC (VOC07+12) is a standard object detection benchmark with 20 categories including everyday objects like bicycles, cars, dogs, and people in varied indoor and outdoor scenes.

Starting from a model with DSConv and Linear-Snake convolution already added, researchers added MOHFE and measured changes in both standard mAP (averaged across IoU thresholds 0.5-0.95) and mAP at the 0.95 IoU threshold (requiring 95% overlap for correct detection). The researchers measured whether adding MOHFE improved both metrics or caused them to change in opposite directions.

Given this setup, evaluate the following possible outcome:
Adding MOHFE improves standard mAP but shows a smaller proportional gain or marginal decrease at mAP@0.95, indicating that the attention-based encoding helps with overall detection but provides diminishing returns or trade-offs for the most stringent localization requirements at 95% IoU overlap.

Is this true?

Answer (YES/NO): YES